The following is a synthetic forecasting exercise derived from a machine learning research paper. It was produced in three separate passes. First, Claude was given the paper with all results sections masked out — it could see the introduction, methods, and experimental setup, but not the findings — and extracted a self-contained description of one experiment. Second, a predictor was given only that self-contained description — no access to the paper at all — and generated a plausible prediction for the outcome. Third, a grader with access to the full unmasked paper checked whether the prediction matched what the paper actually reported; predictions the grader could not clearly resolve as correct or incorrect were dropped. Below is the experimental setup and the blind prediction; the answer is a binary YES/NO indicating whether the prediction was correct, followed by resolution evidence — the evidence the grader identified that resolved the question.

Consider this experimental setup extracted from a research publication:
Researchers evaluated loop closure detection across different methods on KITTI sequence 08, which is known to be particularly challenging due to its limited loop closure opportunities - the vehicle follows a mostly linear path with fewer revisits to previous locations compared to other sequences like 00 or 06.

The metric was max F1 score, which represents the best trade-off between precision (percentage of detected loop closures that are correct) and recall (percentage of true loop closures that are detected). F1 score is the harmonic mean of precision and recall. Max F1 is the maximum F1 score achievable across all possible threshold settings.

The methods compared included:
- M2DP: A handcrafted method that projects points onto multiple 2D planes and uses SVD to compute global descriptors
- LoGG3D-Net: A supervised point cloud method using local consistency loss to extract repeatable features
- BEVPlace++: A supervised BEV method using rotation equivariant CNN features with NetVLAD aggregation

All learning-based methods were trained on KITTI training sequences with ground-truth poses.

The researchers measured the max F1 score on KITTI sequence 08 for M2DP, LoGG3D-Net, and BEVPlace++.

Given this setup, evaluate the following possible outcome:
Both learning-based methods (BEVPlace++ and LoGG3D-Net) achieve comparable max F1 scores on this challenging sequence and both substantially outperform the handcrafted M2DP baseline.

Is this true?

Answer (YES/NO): NO